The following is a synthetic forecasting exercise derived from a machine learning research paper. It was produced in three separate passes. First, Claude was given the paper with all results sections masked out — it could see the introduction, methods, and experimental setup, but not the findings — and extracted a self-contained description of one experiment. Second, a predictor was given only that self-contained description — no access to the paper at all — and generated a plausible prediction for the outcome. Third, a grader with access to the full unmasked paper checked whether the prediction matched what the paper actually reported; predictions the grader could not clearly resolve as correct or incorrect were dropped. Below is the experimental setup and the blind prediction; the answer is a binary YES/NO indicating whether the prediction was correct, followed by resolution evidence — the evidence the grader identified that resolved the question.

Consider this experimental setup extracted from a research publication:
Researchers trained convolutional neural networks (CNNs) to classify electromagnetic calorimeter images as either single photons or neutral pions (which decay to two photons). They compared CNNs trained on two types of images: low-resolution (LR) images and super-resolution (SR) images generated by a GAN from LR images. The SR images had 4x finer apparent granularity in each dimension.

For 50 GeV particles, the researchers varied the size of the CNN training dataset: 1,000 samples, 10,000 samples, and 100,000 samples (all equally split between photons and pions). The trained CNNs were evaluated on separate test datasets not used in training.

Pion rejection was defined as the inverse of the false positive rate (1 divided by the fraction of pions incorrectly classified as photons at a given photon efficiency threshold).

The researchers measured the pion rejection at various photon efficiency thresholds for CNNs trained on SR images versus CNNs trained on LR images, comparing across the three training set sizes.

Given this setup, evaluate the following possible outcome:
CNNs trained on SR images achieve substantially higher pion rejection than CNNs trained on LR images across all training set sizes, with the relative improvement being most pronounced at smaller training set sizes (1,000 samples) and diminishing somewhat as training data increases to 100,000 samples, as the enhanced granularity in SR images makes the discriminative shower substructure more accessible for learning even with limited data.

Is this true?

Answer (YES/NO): NO